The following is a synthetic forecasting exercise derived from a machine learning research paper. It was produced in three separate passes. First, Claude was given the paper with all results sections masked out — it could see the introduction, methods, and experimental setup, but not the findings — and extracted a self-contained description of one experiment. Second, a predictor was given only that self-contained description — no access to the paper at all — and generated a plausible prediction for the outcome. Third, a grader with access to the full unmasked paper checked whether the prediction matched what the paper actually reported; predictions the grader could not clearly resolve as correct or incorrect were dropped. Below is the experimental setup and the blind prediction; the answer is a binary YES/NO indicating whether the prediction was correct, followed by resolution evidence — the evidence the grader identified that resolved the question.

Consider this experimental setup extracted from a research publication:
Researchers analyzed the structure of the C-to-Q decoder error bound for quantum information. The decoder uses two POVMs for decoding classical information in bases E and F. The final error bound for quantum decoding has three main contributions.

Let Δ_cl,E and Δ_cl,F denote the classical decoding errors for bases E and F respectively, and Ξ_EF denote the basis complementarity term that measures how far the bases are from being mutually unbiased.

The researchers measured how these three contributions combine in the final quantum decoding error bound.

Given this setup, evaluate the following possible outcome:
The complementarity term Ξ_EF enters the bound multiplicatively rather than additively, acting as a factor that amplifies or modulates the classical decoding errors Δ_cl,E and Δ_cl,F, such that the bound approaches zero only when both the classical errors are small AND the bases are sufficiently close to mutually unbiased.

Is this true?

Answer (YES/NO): NO